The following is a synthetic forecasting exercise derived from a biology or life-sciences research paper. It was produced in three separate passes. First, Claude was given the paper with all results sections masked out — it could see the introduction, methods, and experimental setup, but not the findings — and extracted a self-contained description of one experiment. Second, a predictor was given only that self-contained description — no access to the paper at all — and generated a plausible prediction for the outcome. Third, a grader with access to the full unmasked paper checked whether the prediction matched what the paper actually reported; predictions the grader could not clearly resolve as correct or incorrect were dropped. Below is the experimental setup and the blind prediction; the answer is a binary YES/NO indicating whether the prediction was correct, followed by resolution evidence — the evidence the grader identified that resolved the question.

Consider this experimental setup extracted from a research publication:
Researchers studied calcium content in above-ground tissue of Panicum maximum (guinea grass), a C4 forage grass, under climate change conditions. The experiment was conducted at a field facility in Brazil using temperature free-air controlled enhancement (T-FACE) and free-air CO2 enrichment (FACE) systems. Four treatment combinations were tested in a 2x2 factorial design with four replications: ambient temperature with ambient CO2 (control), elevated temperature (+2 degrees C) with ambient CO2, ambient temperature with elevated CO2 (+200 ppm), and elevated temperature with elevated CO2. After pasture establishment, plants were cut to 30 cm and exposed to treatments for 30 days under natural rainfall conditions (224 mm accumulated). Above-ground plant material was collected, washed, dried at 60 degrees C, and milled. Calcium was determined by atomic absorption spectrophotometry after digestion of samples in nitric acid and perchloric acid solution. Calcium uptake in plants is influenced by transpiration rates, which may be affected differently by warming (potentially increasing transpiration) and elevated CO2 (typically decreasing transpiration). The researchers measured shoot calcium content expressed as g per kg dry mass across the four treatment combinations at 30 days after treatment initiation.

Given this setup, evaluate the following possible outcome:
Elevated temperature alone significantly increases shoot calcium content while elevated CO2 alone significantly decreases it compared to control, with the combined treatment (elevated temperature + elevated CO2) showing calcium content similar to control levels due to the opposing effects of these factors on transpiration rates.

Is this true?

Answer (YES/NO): NO